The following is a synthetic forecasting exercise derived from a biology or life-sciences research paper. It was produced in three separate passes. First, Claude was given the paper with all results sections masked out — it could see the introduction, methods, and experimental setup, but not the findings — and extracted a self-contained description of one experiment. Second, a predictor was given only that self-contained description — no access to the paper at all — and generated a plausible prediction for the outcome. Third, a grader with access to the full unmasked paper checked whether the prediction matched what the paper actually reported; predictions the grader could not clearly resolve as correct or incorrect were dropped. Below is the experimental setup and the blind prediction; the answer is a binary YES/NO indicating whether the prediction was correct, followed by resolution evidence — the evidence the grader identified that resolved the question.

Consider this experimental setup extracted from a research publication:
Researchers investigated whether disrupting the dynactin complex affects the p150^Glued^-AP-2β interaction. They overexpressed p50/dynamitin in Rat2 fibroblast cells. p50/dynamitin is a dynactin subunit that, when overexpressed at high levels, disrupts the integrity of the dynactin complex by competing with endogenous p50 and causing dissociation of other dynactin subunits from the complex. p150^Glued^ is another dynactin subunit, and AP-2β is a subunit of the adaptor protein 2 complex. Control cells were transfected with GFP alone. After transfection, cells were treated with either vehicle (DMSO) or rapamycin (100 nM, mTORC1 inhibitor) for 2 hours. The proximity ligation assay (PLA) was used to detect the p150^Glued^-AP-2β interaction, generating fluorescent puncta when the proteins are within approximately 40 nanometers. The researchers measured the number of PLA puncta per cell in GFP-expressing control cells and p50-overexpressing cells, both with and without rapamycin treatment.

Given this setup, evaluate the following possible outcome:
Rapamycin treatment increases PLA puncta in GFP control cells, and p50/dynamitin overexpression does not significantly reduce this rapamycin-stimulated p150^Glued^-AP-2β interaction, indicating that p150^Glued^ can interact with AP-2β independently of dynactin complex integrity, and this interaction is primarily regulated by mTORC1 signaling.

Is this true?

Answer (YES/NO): NO